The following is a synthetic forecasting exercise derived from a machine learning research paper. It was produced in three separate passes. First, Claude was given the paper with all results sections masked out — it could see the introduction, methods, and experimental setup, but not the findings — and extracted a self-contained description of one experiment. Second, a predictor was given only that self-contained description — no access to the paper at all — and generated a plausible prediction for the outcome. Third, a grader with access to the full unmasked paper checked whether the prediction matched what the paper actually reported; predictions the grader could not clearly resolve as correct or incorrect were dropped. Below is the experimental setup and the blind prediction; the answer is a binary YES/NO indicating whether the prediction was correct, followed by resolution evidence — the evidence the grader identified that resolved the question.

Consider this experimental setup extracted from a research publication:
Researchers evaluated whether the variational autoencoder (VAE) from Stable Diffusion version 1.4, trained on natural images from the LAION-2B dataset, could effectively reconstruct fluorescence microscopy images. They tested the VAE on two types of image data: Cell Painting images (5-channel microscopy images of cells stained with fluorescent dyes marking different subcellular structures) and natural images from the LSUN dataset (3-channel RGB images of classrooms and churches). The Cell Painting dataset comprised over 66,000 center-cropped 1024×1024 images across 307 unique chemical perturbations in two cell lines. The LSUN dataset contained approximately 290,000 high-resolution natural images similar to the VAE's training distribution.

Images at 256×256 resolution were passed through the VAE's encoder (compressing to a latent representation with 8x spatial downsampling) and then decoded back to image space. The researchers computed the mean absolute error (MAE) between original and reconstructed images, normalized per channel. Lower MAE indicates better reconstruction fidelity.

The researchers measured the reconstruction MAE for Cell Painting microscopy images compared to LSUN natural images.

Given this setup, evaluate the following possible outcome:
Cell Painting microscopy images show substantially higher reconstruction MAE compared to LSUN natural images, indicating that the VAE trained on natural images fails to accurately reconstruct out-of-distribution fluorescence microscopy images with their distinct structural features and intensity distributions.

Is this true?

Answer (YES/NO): NO